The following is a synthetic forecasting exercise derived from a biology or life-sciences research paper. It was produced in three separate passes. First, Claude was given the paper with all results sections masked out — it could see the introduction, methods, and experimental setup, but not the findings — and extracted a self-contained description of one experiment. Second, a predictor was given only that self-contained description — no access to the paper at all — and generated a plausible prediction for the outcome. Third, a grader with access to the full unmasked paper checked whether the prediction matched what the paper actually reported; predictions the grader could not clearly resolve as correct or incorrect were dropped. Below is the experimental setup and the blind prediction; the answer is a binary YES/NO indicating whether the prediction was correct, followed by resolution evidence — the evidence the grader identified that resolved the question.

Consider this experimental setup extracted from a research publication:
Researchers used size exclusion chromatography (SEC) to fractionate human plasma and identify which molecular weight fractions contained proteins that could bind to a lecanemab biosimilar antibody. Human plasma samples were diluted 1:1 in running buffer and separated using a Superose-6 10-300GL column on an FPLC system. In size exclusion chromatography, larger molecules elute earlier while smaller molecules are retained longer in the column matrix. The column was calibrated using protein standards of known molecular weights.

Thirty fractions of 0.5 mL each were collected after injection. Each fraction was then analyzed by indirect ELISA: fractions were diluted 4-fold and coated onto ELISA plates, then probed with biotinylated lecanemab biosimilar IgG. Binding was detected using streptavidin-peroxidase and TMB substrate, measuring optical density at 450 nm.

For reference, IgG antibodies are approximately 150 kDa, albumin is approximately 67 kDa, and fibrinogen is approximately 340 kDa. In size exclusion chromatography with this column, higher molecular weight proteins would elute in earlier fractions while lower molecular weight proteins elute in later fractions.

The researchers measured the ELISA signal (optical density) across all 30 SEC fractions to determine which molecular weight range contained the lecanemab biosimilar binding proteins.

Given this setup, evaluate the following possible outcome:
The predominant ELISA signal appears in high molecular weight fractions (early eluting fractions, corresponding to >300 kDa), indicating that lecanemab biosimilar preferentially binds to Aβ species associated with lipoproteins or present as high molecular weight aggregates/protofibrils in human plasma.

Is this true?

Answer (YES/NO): NO